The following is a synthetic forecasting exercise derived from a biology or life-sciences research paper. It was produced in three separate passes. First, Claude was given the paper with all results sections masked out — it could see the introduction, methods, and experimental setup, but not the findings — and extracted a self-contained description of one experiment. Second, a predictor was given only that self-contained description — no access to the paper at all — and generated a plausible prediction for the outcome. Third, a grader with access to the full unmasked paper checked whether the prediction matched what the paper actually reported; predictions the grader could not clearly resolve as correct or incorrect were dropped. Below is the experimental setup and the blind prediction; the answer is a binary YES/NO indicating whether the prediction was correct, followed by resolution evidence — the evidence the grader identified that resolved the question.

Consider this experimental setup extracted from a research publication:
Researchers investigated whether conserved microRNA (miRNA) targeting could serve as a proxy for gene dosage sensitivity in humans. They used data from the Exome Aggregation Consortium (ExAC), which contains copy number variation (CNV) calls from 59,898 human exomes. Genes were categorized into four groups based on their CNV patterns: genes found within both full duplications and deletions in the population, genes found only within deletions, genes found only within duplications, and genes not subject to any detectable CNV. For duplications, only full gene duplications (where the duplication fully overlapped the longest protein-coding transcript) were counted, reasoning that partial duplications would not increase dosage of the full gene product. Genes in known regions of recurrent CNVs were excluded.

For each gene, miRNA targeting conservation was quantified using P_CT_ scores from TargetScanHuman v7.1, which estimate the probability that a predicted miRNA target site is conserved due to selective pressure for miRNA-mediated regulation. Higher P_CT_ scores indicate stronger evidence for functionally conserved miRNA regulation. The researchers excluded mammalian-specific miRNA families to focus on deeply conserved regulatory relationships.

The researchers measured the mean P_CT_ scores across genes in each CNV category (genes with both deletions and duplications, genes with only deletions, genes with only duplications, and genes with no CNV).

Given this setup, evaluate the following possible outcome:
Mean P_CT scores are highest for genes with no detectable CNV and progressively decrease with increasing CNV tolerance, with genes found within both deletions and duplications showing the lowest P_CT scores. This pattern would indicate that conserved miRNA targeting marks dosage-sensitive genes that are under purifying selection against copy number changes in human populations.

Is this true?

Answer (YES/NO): YES